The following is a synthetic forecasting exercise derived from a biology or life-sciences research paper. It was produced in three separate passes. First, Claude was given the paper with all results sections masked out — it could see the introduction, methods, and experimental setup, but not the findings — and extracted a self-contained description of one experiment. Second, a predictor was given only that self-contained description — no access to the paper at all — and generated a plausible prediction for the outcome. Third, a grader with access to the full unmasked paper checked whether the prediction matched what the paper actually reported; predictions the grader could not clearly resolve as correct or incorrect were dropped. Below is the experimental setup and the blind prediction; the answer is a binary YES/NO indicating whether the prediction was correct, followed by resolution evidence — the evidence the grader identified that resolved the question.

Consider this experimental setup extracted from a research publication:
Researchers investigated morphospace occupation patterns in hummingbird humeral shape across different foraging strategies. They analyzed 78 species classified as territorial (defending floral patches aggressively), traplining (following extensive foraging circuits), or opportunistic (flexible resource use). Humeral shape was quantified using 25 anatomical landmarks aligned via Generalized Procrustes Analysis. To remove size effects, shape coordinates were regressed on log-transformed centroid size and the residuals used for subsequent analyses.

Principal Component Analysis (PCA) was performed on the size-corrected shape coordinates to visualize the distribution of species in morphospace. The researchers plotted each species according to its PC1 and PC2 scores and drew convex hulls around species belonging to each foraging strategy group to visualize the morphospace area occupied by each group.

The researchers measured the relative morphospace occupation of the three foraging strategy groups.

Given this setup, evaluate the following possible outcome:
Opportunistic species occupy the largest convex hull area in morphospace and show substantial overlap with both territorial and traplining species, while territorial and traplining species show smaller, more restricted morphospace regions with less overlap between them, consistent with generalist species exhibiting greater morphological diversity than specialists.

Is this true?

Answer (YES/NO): YES